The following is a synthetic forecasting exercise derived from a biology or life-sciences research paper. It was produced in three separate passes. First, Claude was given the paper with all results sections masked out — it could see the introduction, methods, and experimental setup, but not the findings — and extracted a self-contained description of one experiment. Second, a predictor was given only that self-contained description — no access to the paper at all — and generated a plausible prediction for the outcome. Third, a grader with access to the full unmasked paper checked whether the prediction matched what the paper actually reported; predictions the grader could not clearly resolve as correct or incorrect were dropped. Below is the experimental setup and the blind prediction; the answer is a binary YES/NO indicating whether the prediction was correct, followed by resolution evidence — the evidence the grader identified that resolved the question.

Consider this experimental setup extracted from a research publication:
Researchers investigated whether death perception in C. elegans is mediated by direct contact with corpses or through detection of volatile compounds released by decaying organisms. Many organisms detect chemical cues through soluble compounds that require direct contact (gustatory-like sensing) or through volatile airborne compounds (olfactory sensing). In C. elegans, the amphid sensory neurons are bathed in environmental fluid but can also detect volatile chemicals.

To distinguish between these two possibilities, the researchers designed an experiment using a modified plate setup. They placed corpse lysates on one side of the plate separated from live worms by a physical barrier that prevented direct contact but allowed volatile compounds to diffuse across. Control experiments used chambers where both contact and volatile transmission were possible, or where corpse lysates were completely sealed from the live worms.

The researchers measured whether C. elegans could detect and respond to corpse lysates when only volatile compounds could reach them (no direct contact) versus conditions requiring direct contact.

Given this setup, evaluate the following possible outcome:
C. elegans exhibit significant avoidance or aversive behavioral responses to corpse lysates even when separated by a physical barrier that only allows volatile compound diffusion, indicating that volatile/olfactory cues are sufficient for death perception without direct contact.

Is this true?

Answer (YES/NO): YES